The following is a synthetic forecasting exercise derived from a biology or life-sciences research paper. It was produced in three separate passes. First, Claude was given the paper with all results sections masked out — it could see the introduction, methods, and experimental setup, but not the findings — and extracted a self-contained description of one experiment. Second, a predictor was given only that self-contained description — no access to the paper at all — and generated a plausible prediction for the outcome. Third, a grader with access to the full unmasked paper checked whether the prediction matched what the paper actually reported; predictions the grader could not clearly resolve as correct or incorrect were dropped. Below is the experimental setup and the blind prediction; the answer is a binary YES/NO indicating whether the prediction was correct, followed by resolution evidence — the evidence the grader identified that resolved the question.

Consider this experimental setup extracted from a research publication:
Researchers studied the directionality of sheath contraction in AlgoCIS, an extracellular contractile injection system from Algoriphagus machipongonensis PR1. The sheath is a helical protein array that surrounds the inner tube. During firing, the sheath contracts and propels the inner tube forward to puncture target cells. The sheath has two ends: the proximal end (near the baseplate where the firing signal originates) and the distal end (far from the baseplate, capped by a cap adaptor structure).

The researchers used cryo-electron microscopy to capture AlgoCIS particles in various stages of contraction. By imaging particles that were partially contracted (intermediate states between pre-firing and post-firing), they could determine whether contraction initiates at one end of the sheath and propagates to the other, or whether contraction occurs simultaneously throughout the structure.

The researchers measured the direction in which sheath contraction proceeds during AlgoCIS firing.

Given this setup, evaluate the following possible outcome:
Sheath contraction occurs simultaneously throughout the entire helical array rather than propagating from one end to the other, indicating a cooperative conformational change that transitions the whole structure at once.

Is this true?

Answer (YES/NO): NO